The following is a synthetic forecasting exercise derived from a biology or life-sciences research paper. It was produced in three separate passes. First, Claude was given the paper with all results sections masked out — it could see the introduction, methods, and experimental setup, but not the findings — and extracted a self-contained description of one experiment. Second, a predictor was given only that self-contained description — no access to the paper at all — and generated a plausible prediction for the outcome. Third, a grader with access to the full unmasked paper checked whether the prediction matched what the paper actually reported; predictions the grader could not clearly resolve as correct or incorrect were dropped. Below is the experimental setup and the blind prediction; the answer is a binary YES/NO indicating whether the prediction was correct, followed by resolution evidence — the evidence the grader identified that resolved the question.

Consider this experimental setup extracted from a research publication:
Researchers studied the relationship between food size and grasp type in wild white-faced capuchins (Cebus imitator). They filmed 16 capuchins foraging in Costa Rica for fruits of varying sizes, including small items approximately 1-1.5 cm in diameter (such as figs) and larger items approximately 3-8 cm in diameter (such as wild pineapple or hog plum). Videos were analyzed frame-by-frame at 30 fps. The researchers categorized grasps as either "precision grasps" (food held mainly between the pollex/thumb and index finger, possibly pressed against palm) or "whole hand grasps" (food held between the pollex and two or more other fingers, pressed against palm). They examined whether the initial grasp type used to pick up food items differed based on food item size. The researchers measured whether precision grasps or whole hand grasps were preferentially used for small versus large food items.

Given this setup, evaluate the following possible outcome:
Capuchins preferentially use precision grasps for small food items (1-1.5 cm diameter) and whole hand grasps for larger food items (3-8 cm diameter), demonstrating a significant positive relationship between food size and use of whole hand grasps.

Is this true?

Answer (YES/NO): YES